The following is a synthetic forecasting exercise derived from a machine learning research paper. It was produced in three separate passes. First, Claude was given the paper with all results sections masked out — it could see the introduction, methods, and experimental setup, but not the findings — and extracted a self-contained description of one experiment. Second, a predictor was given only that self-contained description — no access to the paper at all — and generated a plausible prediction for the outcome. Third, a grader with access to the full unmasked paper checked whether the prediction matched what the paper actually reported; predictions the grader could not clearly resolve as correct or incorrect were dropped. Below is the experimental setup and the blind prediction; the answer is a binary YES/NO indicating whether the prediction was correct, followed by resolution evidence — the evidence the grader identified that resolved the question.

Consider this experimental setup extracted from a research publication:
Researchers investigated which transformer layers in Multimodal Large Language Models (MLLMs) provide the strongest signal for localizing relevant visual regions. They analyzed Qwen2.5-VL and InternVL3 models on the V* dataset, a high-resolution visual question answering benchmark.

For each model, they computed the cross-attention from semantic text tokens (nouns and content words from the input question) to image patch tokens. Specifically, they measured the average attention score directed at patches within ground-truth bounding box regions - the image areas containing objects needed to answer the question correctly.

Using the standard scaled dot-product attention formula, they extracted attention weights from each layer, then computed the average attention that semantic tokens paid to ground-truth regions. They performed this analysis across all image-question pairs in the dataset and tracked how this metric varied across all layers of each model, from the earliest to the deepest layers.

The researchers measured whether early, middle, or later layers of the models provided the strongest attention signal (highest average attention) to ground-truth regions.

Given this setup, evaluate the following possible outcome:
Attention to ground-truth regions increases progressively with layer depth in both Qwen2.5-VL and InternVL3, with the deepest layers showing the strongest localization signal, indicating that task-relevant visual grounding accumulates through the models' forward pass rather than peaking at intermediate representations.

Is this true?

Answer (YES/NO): NO